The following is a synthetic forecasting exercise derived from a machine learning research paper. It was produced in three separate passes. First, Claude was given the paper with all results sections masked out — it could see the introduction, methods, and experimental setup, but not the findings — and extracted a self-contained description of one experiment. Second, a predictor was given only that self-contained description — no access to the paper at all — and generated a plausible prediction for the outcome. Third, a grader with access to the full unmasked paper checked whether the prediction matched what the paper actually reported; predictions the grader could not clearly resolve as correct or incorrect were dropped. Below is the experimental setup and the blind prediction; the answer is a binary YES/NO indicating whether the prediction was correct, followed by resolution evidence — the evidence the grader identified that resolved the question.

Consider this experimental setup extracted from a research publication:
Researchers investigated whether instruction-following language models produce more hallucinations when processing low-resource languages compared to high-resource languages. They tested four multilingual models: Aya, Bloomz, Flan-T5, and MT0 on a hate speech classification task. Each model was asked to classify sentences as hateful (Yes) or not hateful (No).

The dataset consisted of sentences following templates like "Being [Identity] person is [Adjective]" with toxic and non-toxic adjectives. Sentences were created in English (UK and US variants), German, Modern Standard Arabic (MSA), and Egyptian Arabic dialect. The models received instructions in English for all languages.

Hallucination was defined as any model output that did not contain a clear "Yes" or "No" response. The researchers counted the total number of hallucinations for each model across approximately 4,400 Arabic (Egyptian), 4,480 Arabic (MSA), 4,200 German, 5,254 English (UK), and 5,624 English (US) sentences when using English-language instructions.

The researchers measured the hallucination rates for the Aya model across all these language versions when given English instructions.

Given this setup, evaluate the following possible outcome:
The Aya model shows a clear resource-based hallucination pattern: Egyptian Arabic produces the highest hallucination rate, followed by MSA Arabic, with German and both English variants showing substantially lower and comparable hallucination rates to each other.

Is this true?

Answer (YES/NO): NO